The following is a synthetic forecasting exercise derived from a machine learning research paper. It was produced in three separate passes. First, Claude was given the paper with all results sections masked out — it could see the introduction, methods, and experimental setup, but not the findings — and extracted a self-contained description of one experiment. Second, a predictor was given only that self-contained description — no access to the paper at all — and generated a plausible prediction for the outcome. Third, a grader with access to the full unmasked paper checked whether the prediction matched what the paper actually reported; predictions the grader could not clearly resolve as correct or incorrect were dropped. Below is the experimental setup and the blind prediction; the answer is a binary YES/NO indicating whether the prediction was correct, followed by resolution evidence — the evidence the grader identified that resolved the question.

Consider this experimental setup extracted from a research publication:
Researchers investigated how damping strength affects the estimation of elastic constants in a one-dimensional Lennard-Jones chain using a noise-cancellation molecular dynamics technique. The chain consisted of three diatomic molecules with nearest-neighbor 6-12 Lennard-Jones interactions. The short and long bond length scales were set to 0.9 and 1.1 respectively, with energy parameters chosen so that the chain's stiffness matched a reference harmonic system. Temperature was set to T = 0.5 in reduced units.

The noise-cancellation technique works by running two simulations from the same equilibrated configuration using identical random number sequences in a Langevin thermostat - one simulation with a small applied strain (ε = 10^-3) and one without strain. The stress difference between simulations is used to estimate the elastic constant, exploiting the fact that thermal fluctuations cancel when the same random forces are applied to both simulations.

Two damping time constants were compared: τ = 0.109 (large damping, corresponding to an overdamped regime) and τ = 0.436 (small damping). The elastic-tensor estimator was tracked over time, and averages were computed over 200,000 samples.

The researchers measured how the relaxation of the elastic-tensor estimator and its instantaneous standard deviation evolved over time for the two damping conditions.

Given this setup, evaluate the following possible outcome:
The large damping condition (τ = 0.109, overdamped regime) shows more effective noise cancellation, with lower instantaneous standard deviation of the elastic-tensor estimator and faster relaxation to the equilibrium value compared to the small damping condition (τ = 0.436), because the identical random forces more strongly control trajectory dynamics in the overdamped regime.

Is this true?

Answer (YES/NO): NO